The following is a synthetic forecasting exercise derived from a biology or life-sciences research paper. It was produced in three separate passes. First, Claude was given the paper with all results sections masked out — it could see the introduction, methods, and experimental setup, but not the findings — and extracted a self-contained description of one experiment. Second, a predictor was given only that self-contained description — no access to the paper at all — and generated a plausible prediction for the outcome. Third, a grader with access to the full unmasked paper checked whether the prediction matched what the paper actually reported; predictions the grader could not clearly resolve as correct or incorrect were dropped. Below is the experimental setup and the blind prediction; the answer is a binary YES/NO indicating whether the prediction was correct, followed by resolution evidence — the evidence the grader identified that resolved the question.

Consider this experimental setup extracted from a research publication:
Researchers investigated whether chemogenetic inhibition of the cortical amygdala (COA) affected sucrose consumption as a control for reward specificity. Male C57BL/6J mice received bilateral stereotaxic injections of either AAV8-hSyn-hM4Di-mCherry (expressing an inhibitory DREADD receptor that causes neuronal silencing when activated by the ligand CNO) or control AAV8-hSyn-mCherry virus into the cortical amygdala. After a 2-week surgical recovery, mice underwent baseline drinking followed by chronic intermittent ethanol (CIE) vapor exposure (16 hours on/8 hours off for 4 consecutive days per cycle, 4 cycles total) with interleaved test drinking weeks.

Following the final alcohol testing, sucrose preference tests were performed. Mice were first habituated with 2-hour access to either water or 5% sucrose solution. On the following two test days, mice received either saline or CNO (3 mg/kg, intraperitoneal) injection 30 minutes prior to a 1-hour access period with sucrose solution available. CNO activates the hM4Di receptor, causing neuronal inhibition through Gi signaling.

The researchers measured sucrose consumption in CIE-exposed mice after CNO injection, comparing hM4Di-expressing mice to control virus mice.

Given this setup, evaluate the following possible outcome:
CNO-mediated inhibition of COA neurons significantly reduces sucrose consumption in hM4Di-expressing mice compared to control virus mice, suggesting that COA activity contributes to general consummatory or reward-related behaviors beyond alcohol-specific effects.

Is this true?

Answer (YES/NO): NO